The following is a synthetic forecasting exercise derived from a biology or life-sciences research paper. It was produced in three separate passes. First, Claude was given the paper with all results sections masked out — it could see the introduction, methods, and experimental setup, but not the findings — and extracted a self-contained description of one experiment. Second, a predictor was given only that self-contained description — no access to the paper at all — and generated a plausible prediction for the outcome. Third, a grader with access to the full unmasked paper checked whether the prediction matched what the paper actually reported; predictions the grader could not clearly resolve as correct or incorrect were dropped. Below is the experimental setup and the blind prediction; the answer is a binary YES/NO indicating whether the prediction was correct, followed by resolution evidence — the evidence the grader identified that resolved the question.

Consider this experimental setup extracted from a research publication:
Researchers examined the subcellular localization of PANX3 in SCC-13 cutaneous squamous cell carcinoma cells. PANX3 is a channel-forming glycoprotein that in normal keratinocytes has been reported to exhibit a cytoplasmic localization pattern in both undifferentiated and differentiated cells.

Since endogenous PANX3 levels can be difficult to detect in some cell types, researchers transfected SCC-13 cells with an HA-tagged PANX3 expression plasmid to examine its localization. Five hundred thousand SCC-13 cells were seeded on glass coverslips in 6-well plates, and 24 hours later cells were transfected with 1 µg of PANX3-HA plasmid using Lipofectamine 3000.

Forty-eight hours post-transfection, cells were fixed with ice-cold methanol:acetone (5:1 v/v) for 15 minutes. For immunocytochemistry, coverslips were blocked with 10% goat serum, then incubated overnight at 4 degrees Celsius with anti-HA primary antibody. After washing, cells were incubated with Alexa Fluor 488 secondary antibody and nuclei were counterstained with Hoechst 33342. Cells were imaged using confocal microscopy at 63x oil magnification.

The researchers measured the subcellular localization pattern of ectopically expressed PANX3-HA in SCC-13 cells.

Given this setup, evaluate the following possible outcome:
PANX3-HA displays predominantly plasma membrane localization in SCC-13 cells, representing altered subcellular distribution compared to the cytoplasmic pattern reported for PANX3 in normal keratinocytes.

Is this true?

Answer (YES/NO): NO